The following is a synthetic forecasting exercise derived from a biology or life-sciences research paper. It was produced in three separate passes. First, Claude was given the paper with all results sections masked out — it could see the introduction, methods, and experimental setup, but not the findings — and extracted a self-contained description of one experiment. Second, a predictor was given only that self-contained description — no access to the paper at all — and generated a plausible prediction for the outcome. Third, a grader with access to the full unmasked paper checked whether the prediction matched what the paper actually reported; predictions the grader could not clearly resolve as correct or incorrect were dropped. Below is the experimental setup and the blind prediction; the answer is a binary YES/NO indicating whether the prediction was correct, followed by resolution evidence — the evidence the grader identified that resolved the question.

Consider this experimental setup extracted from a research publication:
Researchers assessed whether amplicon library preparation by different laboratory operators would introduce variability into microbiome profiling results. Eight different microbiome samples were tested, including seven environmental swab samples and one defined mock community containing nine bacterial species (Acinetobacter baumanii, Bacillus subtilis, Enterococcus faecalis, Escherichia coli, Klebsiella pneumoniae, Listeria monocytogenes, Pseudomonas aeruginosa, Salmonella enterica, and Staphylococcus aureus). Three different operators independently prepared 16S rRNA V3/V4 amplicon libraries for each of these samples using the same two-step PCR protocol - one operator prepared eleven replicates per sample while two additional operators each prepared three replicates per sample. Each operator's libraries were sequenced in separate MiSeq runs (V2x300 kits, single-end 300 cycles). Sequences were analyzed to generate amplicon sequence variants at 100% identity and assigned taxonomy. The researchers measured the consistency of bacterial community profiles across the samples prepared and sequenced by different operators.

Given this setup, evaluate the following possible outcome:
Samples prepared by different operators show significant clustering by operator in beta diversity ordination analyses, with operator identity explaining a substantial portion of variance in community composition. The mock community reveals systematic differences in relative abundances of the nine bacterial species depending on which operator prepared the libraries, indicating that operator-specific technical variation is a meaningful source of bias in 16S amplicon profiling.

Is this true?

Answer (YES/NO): NO